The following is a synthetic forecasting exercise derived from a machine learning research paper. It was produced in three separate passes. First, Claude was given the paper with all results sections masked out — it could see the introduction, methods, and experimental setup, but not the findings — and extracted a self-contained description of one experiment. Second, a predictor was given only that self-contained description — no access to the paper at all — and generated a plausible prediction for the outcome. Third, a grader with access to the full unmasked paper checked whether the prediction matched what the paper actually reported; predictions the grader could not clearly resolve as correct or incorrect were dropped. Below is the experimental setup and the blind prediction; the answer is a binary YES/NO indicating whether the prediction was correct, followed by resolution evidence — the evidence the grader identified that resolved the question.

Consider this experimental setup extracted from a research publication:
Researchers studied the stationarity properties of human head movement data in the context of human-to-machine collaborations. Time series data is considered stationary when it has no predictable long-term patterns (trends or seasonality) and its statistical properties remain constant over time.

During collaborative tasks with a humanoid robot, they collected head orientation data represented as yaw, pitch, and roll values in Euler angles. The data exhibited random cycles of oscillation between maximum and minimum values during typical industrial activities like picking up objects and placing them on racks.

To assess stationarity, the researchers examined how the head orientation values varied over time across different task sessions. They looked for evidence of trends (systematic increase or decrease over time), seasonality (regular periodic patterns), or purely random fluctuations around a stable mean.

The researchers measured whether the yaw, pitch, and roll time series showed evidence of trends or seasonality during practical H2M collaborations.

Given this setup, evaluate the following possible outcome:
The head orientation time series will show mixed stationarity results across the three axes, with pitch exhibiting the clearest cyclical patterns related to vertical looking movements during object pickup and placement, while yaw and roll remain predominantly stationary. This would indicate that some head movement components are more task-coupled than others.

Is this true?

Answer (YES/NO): NO